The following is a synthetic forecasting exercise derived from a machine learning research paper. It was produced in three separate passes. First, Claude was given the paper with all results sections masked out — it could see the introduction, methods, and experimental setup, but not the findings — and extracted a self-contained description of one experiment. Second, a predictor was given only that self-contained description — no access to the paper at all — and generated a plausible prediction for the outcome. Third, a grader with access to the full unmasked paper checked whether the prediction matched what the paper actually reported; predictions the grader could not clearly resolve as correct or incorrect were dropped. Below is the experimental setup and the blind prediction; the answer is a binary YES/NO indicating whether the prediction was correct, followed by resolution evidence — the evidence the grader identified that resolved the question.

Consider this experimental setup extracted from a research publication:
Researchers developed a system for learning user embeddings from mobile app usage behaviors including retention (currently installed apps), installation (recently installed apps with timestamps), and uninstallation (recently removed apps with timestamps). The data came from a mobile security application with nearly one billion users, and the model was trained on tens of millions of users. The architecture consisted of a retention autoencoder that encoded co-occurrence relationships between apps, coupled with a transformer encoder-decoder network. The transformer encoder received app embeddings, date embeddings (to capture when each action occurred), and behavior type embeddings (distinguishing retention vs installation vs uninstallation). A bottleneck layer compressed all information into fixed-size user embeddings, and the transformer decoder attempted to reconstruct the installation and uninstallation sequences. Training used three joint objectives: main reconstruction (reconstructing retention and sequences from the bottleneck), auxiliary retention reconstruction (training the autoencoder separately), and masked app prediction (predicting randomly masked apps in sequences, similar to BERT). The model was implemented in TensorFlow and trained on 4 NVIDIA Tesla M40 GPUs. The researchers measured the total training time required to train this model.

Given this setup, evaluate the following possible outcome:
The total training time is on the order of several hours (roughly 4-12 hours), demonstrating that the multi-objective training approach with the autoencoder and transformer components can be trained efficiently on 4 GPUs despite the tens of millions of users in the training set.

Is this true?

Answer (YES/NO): NO